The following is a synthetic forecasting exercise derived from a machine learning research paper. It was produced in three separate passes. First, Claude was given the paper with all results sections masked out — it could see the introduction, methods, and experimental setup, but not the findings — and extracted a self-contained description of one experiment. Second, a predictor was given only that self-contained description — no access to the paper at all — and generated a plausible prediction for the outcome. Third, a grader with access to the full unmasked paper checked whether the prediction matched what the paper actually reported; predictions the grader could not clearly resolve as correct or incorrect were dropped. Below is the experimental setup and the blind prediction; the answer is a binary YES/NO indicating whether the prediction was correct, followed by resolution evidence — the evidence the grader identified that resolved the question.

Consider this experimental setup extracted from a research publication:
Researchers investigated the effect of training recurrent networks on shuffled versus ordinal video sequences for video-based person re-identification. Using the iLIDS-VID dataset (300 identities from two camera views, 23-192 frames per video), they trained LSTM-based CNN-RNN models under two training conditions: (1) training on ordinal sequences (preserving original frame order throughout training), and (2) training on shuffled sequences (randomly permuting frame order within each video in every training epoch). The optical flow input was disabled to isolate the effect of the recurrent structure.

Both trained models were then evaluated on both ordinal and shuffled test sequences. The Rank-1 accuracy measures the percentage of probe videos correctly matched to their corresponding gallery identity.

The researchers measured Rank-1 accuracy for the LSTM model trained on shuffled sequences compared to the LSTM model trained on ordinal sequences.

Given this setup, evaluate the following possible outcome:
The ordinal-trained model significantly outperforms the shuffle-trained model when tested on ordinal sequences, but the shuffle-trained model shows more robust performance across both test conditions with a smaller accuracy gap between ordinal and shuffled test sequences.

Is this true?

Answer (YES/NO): NO